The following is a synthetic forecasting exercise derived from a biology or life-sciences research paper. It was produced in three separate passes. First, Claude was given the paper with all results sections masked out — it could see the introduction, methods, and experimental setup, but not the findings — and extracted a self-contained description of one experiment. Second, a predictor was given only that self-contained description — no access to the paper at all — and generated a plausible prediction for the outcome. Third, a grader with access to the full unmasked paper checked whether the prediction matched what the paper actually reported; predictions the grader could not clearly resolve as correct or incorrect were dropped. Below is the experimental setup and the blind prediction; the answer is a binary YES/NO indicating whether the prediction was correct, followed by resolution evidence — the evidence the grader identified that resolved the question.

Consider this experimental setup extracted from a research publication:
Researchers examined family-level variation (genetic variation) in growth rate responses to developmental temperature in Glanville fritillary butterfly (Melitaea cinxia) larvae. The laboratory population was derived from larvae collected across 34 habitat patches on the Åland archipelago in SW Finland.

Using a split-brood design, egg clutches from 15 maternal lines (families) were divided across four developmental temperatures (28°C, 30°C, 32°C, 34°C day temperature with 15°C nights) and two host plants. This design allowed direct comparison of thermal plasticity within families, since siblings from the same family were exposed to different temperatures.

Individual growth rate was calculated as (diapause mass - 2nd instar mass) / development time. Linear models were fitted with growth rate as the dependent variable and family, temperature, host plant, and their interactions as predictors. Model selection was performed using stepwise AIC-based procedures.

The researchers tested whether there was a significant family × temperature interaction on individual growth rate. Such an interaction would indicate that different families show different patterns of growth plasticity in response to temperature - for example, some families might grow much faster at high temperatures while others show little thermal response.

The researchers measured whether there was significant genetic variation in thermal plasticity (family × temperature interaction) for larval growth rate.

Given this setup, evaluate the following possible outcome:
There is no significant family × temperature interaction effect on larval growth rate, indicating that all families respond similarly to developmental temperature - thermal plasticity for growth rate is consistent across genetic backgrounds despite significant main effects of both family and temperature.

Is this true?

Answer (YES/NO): NO